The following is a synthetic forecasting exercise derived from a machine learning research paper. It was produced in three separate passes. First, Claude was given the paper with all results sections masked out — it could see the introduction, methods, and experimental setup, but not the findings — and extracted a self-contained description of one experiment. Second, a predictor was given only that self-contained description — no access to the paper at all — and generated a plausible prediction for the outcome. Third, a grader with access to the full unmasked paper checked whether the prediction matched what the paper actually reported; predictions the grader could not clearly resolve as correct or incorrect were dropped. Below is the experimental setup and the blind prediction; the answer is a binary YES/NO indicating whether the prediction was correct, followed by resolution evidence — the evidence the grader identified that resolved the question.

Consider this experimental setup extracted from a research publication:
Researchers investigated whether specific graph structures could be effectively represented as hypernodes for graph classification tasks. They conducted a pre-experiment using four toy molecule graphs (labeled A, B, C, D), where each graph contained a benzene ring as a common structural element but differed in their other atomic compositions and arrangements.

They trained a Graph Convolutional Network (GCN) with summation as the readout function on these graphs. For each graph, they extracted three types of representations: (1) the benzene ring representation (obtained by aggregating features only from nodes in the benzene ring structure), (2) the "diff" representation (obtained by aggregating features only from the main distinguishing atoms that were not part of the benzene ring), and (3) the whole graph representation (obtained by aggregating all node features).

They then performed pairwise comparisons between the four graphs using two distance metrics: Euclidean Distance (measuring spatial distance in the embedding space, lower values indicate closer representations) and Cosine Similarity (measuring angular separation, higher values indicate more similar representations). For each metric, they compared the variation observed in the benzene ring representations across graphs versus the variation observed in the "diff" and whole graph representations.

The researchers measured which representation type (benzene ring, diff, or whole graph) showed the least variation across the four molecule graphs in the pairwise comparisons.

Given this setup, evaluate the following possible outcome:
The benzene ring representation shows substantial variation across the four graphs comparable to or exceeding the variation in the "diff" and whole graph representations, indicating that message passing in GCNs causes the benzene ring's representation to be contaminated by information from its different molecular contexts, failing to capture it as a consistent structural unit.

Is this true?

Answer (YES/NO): NO